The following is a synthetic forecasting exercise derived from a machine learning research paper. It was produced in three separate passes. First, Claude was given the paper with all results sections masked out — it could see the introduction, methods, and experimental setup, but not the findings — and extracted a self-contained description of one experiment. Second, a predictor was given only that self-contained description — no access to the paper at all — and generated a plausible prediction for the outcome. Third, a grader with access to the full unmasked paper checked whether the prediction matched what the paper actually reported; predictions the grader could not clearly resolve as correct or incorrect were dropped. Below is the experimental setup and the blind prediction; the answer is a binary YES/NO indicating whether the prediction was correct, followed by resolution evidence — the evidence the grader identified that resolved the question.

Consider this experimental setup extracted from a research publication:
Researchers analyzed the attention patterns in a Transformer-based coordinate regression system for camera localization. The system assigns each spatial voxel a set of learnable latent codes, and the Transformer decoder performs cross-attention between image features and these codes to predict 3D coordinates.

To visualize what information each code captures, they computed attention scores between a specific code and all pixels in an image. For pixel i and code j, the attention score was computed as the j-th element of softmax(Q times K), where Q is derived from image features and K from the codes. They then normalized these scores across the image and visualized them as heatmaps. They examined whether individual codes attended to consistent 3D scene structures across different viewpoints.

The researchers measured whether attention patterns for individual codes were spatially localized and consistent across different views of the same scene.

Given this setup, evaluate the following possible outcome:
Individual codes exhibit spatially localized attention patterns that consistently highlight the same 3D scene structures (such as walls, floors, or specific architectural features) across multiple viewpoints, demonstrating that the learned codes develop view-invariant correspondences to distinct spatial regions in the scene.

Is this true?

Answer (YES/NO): YES